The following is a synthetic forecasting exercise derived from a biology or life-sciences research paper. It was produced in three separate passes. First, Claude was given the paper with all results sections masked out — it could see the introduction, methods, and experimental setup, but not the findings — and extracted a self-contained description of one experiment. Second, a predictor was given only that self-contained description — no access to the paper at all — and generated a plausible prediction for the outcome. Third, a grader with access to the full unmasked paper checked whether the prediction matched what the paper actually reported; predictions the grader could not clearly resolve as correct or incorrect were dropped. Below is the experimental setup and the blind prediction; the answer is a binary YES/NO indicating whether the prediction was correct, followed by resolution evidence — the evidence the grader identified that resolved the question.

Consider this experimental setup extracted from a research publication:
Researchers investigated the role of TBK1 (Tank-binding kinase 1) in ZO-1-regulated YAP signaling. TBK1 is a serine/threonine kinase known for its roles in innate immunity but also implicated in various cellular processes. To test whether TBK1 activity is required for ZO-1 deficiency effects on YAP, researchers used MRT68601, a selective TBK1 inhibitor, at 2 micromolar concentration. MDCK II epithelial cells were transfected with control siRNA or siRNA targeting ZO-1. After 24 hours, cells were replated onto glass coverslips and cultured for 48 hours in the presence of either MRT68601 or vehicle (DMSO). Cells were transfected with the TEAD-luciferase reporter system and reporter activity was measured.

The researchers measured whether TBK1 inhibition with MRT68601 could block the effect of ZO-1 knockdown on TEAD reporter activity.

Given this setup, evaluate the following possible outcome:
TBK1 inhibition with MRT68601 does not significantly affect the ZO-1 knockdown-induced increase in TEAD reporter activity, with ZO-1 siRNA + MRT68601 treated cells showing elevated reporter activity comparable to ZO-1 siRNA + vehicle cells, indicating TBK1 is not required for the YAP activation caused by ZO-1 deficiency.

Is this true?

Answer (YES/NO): NO